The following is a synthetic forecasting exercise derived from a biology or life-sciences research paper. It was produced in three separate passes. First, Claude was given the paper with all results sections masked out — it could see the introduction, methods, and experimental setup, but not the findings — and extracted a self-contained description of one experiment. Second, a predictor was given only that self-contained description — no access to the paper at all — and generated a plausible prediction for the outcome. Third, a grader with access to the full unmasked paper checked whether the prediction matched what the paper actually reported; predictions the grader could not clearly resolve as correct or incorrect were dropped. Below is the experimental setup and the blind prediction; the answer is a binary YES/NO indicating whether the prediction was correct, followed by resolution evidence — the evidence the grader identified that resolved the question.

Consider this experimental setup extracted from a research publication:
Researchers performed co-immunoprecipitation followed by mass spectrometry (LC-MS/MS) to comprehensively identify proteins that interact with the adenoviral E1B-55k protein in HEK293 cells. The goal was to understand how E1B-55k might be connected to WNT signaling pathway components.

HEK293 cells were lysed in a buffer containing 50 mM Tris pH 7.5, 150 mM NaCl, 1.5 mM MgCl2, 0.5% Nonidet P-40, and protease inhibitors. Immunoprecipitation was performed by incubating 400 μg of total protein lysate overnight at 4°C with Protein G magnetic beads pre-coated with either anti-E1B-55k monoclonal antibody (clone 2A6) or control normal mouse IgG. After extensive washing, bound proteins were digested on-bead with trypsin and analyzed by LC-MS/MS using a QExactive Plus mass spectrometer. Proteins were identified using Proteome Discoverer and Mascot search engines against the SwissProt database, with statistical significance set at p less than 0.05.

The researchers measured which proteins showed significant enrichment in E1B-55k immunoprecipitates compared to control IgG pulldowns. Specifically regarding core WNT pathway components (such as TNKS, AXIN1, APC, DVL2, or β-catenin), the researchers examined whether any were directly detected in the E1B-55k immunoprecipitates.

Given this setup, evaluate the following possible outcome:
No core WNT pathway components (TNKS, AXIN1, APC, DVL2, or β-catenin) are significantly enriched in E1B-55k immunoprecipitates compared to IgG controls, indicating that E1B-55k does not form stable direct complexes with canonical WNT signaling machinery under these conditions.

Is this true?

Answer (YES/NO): NO